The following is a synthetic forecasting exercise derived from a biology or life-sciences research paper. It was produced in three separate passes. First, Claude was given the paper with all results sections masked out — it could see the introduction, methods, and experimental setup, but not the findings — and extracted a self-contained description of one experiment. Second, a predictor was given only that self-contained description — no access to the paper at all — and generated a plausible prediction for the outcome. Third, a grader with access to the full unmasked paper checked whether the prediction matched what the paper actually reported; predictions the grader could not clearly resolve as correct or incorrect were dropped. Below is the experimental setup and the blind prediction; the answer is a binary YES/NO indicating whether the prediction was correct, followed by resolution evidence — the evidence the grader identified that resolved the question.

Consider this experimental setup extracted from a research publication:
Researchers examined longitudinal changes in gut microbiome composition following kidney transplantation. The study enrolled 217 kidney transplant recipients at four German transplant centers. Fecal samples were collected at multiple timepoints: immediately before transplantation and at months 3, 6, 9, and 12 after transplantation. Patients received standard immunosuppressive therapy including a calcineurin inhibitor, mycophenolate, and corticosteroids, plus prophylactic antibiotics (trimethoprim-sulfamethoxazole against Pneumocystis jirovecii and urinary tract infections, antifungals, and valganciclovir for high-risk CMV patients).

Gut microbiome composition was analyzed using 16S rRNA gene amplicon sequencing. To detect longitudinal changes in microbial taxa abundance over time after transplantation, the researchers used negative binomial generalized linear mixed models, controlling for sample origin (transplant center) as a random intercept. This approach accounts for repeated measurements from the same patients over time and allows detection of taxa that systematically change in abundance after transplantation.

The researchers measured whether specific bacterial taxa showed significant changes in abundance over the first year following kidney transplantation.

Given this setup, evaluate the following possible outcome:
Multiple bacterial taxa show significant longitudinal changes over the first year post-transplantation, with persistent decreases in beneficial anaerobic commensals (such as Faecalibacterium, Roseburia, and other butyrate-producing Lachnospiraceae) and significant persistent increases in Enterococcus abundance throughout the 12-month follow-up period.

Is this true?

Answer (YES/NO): NO